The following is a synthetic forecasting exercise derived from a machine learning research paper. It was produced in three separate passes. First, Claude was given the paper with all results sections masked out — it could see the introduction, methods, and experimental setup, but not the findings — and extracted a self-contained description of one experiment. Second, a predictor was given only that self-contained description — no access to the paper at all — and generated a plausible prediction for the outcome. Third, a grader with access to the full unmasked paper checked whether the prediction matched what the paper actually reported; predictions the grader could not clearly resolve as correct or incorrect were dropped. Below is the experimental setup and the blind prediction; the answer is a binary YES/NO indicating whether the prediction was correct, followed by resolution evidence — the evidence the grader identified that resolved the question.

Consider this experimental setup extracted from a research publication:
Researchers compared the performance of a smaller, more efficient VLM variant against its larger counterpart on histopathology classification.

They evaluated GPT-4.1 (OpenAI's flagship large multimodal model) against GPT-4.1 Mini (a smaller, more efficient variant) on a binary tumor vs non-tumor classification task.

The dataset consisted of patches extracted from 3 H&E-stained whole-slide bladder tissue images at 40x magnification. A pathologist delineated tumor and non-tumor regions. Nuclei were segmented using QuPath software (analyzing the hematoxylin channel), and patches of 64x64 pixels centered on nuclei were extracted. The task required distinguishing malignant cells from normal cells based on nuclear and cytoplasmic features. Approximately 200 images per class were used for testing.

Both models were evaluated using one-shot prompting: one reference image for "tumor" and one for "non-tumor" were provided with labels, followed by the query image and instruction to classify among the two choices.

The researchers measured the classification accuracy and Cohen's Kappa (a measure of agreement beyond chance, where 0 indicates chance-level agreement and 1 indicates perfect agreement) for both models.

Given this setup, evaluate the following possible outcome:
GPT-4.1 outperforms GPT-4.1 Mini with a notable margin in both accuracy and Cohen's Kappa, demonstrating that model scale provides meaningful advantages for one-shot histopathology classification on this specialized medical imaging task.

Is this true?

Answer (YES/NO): NO